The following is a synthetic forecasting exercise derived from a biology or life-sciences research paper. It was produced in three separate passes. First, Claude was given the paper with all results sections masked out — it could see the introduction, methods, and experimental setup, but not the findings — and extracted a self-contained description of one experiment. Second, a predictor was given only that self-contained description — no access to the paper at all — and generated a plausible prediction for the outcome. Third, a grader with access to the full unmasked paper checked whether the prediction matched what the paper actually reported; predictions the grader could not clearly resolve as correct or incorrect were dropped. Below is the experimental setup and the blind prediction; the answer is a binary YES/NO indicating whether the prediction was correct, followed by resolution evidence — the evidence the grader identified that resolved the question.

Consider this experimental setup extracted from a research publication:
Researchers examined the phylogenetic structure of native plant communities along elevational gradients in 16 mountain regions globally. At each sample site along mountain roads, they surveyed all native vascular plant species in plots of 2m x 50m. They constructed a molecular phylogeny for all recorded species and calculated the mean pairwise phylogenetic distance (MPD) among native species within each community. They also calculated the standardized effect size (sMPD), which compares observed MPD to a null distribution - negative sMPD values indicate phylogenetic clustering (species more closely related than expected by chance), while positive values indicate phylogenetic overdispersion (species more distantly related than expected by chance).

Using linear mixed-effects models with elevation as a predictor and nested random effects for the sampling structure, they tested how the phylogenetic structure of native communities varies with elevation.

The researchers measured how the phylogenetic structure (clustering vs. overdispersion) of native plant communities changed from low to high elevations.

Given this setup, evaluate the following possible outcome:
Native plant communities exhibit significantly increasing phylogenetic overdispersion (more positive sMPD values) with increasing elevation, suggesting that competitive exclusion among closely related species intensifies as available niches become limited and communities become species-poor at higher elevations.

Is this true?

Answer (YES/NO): NO